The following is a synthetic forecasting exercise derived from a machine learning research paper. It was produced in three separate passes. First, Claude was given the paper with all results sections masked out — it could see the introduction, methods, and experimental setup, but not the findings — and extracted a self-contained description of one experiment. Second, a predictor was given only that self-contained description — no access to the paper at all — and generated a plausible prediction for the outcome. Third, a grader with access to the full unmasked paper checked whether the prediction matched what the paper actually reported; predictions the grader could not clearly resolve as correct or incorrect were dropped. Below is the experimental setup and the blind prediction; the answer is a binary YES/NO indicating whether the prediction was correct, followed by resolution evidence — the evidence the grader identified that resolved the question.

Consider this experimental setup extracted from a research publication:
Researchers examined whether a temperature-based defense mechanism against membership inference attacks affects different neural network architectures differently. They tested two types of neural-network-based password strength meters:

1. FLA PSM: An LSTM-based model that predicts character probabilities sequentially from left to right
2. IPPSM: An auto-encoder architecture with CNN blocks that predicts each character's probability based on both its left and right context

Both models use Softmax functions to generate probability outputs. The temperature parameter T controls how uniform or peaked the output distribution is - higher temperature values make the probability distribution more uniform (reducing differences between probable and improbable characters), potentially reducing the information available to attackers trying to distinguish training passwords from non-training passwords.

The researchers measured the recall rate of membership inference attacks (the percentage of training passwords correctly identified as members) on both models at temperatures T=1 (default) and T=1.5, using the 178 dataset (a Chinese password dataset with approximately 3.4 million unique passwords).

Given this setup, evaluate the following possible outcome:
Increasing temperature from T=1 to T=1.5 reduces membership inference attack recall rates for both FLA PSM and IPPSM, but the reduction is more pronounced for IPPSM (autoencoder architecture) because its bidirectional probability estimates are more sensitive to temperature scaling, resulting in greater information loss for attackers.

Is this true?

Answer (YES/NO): NO